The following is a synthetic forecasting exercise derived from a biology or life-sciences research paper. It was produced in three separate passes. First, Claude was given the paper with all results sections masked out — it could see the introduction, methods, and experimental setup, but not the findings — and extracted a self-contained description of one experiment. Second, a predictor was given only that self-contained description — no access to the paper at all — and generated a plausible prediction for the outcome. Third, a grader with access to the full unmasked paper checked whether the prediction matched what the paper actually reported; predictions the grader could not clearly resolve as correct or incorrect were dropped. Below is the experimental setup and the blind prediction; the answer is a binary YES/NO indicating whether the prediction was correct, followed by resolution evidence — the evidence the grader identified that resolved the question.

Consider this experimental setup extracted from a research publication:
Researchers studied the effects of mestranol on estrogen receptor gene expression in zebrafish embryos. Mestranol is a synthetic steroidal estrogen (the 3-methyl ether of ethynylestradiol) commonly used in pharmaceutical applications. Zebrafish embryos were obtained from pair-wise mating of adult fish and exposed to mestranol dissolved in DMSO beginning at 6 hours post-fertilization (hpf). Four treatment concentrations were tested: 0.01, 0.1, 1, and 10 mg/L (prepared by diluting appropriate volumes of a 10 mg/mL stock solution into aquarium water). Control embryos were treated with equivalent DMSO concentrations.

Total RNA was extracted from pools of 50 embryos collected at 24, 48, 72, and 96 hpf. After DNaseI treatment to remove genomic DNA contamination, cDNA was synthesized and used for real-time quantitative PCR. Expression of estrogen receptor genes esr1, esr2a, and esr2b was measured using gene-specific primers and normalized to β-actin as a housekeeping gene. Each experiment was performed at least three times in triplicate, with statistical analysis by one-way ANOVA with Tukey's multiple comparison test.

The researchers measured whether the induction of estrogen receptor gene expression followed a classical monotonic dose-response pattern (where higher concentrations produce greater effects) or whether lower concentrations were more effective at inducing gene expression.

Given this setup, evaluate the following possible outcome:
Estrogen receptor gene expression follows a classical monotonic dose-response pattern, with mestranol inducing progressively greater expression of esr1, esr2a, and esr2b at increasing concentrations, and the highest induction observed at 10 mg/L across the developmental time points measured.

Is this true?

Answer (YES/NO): NO